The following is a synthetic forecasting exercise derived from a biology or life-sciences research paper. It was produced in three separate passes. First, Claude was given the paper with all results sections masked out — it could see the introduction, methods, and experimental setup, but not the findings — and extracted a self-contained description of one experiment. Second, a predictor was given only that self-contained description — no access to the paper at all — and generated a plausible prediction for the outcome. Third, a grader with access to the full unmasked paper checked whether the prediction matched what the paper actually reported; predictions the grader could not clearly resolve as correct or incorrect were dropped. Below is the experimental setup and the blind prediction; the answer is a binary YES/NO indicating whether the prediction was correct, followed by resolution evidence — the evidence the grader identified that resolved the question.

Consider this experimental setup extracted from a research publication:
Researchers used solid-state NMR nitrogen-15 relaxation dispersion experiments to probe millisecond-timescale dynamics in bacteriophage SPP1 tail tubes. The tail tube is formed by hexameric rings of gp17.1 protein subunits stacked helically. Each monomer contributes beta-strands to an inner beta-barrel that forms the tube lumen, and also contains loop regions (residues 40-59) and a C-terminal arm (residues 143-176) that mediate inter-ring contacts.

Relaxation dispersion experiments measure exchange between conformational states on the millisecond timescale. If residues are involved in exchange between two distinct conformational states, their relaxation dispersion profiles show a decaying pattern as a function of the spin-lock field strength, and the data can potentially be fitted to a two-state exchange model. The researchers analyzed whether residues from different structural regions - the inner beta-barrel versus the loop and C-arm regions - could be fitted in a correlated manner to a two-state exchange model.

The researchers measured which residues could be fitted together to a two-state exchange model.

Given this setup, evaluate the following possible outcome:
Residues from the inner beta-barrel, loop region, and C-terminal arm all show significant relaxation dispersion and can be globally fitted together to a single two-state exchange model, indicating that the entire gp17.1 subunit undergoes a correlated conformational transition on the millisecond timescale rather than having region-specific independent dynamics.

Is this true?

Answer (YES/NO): NO